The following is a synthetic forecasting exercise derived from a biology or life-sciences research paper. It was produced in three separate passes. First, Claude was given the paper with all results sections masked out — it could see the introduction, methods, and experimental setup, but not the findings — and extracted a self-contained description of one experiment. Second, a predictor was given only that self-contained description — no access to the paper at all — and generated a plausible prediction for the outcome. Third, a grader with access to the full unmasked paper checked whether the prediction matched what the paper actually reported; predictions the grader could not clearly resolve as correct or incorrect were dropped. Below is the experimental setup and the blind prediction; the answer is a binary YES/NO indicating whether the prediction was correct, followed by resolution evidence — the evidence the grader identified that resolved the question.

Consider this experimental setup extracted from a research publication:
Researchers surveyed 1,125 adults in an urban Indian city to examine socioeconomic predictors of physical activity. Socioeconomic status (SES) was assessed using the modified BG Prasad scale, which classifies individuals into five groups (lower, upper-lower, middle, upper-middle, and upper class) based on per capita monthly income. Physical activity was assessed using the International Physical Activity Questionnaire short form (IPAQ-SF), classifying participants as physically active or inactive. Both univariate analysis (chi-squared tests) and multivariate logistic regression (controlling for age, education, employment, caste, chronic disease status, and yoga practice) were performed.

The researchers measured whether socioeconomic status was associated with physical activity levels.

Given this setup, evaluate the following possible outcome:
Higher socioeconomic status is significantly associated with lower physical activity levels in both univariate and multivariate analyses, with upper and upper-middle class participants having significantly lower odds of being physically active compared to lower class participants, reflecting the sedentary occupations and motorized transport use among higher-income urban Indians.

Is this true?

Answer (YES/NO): NO